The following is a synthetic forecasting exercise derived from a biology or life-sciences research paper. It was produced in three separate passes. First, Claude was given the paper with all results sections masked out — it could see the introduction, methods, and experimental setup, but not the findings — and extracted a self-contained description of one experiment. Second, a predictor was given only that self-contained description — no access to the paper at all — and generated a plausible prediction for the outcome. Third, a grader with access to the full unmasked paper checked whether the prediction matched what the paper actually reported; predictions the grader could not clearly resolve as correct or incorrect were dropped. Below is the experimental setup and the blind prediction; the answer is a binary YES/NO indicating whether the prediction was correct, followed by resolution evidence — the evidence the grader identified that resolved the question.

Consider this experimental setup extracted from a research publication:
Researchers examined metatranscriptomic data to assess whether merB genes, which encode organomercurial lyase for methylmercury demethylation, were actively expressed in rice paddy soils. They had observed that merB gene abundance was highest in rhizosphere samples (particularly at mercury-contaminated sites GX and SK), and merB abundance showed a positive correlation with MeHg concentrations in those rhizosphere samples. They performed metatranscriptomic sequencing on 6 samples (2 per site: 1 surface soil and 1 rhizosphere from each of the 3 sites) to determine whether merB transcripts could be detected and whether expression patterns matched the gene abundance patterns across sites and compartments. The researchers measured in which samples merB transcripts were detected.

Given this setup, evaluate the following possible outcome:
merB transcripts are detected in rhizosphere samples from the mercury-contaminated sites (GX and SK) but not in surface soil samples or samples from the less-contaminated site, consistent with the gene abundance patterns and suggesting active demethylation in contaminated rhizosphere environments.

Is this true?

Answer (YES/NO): NO